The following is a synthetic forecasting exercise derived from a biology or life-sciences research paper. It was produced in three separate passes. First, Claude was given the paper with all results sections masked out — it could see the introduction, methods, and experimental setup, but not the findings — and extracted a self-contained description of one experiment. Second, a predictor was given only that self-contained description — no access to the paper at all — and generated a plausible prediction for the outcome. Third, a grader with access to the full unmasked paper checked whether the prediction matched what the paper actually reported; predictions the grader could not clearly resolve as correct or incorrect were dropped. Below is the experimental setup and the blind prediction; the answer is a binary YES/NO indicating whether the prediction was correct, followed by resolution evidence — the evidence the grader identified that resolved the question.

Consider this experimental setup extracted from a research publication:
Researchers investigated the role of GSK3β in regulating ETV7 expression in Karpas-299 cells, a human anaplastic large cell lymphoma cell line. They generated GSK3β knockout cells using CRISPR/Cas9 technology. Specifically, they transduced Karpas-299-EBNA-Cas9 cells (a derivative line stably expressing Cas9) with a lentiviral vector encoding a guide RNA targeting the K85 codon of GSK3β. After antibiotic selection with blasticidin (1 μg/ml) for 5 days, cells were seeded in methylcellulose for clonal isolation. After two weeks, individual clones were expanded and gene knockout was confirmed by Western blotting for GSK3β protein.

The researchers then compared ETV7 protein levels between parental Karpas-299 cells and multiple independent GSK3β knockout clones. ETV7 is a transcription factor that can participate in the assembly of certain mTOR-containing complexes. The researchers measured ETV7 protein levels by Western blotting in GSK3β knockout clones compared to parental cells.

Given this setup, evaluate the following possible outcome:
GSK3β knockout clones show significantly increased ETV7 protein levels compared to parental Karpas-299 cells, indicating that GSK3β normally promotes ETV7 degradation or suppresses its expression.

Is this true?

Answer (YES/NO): NO